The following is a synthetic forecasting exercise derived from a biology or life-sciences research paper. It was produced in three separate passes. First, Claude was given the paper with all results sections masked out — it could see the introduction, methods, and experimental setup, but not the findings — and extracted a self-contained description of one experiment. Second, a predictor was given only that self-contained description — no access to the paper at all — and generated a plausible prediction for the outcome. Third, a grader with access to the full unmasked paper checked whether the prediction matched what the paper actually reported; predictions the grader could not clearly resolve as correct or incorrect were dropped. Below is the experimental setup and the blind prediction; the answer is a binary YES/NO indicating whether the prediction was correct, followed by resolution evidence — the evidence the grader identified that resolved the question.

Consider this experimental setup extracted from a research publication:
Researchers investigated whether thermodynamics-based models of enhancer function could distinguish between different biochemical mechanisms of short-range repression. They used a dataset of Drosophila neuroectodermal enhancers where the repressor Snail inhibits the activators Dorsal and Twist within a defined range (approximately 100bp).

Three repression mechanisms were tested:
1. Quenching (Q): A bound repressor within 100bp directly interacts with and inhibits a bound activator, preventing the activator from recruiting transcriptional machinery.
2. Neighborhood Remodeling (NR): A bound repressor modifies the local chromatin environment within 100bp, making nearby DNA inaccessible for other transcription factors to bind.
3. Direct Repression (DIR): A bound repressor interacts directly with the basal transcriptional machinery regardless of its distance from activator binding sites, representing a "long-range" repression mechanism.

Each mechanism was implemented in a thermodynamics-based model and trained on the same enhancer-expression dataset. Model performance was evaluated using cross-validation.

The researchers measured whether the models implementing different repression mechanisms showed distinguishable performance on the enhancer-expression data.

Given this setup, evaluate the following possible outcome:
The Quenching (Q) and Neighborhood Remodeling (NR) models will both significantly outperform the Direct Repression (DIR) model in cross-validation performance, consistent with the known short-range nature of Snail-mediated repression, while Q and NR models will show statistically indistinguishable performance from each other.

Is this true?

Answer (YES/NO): NO